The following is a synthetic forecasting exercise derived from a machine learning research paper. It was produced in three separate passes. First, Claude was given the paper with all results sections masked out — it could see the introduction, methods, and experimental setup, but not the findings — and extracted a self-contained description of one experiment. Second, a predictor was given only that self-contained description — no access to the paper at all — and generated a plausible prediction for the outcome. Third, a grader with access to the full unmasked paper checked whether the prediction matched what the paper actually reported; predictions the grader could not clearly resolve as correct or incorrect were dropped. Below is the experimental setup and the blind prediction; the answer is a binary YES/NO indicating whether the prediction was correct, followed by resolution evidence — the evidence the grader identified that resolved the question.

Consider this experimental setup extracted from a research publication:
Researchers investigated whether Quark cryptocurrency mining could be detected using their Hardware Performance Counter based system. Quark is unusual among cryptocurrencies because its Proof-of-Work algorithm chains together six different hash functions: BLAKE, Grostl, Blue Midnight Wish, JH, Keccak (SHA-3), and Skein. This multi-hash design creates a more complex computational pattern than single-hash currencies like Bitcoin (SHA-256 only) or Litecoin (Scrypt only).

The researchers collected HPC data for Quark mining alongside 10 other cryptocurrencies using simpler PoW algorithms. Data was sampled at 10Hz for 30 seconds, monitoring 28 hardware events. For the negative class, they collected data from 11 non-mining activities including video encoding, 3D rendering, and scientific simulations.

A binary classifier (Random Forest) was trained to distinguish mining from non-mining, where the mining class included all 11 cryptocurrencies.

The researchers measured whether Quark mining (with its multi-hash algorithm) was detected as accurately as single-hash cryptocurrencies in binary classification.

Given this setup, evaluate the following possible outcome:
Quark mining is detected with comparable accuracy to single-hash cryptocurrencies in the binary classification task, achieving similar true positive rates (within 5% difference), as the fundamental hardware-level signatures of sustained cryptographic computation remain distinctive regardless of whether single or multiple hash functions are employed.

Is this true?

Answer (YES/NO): YES